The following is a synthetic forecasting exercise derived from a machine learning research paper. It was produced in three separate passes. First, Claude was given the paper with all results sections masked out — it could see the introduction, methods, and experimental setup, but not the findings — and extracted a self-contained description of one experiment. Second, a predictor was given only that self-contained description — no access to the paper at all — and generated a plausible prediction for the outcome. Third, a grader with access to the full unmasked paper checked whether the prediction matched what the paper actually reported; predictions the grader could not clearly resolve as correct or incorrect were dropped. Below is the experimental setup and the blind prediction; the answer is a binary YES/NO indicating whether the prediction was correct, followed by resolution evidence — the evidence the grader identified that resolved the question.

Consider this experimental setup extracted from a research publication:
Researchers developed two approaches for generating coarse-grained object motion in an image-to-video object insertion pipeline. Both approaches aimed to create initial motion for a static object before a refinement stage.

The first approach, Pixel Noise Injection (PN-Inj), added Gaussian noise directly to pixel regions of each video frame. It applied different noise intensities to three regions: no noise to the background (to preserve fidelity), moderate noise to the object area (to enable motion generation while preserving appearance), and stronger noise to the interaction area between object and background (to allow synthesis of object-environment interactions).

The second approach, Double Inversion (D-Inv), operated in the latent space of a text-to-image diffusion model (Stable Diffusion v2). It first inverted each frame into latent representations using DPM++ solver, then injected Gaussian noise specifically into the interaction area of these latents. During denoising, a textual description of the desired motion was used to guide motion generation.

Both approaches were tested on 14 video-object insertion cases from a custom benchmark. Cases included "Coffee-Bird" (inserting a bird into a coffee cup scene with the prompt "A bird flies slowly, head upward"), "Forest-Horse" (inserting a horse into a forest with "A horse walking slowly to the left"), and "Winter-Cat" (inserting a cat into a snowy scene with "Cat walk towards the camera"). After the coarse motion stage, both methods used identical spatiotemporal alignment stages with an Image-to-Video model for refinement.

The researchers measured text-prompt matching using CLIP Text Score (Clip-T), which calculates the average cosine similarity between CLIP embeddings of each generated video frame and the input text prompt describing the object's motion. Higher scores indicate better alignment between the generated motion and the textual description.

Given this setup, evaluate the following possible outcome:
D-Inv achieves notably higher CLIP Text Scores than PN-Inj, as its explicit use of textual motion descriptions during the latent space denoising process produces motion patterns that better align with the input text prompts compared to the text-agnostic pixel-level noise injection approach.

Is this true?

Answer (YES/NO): NO